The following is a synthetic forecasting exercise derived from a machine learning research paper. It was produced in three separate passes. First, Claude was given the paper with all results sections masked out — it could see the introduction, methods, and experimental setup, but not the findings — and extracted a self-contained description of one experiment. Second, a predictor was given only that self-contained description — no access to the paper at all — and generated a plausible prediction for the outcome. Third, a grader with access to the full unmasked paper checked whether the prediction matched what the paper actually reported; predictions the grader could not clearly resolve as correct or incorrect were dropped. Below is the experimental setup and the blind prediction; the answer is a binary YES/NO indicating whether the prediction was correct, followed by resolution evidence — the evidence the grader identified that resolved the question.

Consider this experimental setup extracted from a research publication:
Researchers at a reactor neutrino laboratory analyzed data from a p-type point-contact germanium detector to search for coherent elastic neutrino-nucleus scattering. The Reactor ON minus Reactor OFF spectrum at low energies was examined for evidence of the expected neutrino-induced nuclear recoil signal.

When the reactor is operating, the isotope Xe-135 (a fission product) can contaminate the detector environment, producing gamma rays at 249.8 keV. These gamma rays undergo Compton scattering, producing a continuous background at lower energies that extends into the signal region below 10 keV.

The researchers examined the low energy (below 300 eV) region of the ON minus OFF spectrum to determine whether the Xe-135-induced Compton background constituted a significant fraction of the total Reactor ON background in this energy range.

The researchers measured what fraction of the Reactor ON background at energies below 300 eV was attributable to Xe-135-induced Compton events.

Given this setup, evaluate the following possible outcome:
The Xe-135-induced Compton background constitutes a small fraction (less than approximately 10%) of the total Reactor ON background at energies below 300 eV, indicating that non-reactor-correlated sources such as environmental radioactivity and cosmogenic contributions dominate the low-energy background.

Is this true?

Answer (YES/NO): YES